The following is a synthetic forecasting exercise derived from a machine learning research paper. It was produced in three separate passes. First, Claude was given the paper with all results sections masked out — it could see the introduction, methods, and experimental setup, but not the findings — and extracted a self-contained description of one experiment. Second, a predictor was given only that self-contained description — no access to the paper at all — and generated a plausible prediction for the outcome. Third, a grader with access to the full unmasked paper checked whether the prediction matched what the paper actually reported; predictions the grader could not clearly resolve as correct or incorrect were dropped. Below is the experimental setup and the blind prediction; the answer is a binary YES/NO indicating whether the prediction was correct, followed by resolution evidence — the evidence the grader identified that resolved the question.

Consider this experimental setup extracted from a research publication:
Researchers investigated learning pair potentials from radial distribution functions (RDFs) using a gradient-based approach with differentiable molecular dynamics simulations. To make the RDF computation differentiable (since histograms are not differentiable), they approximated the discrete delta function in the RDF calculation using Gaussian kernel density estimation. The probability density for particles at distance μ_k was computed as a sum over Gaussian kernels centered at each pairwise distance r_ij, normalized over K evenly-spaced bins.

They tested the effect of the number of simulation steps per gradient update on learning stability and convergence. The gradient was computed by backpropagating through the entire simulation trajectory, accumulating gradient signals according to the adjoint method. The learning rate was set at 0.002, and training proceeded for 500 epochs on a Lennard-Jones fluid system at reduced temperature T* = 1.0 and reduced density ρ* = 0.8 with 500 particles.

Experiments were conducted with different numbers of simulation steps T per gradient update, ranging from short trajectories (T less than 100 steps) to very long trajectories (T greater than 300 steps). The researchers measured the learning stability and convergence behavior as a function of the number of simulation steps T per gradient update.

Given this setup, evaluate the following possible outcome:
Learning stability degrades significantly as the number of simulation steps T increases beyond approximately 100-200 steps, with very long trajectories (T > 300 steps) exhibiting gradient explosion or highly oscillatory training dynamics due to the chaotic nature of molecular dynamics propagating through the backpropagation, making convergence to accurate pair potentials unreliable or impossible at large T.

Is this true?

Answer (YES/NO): NO